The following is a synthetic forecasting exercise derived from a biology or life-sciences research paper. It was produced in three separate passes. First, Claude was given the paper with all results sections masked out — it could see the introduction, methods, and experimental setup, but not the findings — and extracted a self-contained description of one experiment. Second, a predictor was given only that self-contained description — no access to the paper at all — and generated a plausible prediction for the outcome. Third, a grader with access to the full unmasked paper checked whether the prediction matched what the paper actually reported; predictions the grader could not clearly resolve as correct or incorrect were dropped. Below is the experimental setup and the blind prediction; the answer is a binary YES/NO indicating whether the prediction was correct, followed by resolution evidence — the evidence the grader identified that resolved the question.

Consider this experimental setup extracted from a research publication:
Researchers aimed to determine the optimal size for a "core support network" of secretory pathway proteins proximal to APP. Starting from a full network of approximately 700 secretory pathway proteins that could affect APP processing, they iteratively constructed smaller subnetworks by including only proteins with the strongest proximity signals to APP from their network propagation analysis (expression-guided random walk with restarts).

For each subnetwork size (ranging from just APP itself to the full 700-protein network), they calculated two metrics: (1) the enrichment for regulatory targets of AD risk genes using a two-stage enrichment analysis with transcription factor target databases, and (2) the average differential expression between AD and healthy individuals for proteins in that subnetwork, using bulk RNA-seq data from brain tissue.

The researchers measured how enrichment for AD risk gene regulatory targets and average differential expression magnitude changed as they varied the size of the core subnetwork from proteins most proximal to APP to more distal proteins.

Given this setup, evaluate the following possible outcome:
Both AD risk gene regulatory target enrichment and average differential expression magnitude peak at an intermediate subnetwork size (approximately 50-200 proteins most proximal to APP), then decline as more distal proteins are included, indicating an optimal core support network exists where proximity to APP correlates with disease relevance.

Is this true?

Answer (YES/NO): NO